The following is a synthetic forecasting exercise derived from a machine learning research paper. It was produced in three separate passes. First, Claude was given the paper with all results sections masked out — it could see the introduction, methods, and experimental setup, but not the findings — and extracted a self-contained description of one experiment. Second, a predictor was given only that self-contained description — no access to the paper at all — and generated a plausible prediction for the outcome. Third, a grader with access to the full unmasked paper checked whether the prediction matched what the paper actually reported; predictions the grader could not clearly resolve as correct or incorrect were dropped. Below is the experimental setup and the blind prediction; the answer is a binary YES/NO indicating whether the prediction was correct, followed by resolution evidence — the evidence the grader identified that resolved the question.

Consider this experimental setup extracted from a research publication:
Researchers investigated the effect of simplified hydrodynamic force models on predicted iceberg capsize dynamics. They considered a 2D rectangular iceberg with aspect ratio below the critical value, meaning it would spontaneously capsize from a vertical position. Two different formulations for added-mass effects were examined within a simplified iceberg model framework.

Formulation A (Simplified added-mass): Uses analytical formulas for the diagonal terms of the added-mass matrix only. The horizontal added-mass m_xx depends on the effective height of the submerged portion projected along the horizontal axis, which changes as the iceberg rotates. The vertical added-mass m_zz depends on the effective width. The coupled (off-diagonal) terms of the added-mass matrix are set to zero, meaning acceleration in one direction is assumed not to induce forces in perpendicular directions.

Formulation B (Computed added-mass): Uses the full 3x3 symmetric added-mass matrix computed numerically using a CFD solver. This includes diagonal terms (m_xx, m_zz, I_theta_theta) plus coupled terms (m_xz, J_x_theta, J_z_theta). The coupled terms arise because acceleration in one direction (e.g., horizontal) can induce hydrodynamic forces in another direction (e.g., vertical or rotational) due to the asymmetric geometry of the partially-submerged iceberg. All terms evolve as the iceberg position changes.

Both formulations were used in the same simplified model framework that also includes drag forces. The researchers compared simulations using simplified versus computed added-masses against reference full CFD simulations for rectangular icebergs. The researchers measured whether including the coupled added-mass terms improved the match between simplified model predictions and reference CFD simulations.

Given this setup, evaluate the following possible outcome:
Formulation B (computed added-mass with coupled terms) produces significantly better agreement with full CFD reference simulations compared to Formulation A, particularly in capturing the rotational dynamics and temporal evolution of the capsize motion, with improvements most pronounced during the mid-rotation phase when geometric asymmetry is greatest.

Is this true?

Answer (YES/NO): NO